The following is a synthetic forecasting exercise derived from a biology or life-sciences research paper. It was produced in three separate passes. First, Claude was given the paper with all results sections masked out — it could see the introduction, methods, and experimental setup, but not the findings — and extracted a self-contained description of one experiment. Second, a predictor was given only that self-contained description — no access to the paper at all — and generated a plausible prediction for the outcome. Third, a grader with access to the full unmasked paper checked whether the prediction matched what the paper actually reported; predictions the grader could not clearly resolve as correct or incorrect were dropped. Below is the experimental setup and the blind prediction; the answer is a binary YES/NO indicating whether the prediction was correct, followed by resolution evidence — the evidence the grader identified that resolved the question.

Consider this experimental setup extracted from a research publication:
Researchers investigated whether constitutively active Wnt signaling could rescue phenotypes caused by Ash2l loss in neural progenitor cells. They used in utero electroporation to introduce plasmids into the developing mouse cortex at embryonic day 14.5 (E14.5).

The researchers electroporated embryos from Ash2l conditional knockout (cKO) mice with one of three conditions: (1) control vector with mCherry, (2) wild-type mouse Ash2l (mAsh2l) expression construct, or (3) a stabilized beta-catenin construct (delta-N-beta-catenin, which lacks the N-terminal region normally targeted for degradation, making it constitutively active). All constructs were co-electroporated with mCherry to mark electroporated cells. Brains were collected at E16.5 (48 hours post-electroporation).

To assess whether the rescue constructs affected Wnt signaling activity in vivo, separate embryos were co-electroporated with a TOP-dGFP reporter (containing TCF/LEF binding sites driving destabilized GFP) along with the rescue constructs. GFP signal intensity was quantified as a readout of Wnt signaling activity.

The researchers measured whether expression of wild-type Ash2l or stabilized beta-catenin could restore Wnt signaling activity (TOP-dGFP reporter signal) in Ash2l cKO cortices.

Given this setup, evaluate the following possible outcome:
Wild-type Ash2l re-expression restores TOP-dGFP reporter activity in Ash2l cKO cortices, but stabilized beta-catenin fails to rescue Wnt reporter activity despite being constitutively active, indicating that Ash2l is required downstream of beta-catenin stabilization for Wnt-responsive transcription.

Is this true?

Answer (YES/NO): NO